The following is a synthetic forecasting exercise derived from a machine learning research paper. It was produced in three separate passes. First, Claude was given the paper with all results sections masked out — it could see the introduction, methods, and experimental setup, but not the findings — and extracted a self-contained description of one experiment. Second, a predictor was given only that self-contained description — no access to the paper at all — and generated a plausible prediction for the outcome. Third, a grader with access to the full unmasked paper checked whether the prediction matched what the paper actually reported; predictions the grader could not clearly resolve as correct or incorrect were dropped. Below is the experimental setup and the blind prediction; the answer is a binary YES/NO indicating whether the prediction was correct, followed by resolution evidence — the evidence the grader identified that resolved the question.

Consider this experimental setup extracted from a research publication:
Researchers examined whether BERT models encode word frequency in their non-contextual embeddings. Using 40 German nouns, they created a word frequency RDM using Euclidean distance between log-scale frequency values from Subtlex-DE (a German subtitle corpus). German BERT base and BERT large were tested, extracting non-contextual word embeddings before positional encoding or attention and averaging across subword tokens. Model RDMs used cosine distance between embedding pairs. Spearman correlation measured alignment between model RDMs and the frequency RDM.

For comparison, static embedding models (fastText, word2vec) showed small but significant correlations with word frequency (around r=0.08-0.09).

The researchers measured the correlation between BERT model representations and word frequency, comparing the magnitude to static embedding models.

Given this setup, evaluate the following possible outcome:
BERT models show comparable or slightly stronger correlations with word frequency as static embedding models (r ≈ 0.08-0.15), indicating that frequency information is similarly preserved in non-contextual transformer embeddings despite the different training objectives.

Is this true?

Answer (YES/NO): NO